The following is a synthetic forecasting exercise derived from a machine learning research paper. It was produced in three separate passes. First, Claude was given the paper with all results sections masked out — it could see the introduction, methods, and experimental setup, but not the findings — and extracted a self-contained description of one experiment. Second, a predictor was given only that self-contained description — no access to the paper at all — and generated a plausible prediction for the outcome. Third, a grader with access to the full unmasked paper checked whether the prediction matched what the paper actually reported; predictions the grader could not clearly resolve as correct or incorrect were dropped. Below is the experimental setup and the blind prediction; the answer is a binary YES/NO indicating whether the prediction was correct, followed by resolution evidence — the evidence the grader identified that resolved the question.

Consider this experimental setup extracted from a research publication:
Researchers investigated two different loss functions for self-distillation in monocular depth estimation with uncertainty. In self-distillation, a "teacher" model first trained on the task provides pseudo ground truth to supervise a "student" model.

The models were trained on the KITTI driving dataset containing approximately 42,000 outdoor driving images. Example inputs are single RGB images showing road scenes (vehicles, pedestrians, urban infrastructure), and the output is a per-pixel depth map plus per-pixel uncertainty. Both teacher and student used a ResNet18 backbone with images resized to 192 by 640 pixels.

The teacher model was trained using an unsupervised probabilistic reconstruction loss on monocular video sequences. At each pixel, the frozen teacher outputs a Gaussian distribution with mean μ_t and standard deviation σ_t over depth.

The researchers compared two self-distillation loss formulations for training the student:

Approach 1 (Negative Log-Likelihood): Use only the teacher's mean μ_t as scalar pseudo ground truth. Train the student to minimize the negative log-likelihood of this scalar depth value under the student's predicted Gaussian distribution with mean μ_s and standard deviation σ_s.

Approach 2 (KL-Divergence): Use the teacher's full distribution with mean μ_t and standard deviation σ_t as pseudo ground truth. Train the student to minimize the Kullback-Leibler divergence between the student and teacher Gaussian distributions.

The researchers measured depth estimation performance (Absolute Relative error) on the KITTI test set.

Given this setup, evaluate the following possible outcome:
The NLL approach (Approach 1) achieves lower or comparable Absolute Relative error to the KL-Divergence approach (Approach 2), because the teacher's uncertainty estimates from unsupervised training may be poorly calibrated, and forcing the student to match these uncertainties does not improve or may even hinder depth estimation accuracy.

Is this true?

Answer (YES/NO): NO